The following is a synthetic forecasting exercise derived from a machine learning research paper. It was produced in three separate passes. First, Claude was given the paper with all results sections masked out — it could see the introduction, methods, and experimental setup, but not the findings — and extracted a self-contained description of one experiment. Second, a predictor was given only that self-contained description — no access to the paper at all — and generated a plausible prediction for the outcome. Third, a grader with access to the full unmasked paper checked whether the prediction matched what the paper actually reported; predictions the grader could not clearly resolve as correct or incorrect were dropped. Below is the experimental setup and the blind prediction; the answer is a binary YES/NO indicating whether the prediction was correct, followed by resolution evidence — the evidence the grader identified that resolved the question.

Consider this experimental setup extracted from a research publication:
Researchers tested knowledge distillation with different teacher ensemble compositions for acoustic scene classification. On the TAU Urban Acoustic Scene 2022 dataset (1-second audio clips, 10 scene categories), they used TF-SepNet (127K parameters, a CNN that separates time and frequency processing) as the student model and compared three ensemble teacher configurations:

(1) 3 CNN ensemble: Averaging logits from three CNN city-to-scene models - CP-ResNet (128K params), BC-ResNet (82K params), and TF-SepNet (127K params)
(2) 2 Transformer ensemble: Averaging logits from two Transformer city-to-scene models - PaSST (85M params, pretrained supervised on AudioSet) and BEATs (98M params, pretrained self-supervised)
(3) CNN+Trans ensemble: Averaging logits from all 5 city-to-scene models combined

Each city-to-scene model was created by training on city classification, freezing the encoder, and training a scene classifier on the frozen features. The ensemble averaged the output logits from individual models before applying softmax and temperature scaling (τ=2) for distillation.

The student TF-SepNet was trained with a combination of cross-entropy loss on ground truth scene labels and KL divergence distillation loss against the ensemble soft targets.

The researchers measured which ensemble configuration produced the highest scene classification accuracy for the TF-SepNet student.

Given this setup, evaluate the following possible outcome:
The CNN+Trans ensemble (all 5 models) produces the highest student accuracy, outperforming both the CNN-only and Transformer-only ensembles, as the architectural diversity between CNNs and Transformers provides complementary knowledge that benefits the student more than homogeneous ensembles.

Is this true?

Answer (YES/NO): YES